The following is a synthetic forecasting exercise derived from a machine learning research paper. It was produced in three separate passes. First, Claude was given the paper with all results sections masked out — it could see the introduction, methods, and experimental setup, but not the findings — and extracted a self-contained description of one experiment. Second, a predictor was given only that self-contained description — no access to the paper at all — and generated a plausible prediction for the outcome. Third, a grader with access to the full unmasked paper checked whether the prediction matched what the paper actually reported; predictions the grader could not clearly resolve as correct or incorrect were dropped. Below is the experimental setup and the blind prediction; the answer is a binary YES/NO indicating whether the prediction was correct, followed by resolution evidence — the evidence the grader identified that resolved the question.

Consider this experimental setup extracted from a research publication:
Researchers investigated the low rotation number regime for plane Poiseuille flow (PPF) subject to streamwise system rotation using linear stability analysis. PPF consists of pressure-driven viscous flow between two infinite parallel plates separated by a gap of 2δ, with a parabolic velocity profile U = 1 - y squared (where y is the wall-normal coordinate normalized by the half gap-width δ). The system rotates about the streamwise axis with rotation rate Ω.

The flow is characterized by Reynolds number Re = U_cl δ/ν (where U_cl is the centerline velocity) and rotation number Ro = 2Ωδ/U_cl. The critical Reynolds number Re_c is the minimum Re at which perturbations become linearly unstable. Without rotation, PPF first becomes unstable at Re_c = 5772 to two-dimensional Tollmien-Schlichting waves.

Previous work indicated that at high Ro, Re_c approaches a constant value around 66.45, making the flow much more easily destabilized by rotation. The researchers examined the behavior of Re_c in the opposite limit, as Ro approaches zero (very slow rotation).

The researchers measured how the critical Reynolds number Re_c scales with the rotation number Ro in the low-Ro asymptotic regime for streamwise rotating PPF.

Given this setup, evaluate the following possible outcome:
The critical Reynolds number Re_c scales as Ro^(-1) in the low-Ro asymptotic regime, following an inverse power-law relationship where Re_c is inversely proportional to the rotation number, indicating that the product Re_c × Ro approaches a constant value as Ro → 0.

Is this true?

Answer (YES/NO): YES